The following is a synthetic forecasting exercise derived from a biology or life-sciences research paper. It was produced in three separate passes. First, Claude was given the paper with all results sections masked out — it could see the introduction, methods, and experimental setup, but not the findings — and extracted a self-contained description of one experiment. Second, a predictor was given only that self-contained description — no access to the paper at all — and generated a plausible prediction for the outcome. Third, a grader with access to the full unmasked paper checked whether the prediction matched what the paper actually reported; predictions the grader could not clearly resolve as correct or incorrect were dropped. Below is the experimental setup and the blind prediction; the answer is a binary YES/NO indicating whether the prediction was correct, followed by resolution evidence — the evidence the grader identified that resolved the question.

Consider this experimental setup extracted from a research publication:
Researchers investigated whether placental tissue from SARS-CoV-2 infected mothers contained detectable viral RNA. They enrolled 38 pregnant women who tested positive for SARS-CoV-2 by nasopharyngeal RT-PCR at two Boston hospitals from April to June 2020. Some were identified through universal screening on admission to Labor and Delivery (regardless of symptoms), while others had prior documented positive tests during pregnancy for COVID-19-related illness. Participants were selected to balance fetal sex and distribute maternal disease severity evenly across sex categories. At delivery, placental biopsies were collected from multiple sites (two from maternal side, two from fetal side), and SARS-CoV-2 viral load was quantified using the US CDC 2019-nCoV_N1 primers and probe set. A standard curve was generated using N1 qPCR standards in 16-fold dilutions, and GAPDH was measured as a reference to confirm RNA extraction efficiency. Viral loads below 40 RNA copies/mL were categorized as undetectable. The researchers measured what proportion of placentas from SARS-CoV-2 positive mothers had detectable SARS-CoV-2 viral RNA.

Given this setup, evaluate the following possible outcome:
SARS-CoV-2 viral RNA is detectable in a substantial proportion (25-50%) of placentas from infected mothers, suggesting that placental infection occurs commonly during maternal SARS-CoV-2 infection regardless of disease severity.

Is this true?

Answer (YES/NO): NO